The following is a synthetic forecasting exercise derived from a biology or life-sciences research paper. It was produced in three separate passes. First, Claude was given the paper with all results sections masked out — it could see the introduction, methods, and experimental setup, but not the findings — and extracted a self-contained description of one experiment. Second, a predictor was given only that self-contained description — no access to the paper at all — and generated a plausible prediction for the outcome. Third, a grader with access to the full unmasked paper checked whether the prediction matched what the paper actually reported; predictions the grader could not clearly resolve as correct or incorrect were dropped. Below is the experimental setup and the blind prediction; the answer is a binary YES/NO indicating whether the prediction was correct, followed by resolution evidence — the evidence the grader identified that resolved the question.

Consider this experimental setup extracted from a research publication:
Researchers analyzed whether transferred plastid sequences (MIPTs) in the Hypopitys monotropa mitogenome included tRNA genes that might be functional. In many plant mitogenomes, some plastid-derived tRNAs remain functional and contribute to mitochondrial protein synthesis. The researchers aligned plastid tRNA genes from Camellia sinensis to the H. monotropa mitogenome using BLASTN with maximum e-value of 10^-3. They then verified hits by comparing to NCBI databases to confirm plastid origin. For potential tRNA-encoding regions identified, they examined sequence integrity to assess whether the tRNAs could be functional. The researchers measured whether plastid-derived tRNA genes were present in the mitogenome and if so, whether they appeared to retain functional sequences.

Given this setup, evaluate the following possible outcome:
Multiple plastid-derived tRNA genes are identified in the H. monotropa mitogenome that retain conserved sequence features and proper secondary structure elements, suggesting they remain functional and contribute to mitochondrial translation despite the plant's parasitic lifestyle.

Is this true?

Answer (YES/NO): NO